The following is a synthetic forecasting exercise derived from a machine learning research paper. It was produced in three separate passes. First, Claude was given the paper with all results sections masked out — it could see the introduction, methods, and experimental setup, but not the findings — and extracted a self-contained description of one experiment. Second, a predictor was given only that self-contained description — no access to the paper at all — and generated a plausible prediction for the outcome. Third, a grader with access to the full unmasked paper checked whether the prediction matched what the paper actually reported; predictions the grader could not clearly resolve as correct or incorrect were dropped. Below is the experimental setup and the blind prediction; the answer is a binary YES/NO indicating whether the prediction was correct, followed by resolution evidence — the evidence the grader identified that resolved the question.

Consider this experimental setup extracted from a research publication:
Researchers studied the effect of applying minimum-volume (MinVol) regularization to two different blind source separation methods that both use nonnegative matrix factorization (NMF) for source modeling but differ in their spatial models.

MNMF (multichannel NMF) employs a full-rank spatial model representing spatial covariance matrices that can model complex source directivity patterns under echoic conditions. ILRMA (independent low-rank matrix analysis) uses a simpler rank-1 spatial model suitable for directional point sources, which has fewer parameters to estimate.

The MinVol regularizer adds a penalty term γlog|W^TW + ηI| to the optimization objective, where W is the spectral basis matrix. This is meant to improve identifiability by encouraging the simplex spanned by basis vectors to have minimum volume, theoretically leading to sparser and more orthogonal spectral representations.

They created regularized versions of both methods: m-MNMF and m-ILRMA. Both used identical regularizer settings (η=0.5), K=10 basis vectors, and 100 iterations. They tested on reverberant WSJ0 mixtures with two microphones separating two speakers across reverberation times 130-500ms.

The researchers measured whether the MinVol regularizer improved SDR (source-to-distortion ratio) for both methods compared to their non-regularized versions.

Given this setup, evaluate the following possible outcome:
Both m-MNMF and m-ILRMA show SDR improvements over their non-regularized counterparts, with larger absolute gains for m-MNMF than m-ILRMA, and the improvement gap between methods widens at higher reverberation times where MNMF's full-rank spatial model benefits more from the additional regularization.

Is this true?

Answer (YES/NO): NO